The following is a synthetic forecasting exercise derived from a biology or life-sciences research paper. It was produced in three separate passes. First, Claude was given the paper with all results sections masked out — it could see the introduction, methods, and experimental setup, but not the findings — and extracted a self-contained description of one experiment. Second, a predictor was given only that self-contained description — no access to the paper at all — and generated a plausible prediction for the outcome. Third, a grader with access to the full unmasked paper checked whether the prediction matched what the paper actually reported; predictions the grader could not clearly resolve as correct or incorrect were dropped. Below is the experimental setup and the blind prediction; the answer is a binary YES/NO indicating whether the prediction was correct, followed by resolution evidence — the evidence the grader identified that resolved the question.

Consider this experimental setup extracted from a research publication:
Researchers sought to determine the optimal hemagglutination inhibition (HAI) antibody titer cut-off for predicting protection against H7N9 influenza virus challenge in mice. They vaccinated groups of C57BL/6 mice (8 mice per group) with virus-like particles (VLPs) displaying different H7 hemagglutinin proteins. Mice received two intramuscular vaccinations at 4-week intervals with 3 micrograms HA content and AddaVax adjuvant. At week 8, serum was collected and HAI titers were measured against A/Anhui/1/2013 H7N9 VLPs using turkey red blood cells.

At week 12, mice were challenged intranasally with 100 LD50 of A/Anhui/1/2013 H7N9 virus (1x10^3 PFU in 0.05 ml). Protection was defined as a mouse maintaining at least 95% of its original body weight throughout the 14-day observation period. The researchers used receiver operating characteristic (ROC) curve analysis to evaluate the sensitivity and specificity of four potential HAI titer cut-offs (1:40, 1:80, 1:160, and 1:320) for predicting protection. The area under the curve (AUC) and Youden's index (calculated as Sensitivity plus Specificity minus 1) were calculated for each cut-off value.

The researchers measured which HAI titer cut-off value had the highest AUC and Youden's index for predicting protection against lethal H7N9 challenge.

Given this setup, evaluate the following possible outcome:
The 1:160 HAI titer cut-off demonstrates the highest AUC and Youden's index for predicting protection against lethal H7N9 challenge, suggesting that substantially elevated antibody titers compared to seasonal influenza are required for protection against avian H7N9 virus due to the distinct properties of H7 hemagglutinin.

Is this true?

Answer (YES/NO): NO